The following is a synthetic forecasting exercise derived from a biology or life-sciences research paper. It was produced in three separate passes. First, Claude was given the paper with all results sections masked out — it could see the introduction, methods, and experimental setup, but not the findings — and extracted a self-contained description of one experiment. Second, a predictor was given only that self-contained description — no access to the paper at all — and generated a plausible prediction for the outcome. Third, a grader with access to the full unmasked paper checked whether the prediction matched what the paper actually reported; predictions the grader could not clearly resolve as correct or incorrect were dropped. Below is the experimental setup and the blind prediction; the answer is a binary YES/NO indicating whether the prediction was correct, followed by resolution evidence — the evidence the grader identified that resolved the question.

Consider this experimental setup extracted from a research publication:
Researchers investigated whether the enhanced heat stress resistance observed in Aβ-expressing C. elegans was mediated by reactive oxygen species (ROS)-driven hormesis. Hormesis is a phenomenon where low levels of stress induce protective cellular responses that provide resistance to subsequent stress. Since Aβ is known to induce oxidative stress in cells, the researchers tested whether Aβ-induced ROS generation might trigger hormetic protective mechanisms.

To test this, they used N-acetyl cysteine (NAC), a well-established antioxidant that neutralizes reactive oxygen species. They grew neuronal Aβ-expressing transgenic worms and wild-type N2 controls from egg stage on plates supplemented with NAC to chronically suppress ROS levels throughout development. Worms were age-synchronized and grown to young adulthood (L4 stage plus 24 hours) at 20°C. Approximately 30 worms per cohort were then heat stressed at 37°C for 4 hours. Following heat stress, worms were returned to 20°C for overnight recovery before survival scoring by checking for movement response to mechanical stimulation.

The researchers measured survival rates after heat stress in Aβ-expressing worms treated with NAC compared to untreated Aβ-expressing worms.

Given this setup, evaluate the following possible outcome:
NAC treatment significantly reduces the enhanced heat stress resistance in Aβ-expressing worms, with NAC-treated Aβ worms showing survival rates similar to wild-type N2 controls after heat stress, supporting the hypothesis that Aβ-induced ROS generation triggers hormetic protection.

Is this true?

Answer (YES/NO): NO